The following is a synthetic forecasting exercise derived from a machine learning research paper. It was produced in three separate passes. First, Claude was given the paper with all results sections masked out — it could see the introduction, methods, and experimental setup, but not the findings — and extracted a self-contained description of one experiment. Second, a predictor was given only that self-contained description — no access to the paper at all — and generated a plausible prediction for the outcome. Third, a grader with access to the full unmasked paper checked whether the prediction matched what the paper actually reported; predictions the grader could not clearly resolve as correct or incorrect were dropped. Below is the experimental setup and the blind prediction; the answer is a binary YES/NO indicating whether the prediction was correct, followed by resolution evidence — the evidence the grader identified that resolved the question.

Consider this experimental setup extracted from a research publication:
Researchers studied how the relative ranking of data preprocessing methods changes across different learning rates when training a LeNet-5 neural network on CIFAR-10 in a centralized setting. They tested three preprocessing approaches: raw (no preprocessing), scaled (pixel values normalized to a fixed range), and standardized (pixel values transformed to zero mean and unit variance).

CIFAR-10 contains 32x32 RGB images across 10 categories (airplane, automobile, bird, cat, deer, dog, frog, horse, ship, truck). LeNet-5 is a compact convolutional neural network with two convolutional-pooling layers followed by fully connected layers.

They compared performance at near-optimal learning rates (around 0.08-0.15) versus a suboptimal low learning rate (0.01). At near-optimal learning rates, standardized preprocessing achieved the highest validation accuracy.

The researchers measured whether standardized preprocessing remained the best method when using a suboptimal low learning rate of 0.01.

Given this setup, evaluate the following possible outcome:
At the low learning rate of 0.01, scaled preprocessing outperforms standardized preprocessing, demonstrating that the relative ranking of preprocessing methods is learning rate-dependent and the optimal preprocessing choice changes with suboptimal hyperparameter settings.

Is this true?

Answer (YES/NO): NO